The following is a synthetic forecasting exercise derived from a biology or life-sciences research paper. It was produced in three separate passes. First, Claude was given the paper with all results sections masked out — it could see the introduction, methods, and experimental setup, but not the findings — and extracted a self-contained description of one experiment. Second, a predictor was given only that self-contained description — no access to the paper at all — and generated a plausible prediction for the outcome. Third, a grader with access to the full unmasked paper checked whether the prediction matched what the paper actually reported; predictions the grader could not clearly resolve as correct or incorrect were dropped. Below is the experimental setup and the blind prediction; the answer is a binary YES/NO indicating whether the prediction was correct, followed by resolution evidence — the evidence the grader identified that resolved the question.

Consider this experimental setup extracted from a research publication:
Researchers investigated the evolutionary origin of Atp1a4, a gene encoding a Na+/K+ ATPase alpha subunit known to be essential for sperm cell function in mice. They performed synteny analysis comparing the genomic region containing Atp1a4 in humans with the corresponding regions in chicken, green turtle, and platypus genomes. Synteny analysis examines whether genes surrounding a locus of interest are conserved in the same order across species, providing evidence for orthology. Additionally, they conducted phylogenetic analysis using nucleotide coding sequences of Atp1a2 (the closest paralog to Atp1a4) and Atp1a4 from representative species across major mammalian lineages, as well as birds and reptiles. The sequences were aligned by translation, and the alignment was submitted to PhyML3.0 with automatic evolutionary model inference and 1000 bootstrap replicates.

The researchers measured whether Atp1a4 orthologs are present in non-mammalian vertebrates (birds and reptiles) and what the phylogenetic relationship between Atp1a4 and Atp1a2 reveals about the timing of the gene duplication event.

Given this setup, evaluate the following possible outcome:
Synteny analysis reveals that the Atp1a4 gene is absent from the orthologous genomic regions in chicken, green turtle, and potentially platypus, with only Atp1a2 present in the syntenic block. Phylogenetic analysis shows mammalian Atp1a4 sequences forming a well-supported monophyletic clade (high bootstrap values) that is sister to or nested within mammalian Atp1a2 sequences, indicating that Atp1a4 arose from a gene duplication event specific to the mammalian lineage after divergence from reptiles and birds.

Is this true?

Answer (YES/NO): NO